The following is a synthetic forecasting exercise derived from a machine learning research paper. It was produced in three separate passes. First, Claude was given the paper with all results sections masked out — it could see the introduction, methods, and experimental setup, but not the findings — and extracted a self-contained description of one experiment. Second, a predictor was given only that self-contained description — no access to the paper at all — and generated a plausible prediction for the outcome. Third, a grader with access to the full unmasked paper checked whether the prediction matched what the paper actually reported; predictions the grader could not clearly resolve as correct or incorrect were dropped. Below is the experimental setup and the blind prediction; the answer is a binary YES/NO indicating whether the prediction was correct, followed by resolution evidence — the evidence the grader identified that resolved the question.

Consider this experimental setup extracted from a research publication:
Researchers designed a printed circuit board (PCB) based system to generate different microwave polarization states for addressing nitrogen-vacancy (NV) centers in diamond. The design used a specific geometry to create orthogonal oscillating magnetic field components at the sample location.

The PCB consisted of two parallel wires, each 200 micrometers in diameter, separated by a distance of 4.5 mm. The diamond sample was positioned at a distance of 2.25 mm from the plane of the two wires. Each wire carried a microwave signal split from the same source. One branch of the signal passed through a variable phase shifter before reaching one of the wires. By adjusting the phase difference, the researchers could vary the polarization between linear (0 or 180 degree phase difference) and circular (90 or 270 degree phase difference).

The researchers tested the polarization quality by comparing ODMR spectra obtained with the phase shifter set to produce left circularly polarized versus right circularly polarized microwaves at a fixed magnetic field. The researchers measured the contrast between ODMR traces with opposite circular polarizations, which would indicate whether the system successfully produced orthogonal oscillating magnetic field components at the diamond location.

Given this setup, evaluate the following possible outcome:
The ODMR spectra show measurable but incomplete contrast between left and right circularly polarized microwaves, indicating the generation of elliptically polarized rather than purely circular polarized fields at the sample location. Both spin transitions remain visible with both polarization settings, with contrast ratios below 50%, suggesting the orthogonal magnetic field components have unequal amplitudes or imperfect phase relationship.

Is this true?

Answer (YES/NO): NO